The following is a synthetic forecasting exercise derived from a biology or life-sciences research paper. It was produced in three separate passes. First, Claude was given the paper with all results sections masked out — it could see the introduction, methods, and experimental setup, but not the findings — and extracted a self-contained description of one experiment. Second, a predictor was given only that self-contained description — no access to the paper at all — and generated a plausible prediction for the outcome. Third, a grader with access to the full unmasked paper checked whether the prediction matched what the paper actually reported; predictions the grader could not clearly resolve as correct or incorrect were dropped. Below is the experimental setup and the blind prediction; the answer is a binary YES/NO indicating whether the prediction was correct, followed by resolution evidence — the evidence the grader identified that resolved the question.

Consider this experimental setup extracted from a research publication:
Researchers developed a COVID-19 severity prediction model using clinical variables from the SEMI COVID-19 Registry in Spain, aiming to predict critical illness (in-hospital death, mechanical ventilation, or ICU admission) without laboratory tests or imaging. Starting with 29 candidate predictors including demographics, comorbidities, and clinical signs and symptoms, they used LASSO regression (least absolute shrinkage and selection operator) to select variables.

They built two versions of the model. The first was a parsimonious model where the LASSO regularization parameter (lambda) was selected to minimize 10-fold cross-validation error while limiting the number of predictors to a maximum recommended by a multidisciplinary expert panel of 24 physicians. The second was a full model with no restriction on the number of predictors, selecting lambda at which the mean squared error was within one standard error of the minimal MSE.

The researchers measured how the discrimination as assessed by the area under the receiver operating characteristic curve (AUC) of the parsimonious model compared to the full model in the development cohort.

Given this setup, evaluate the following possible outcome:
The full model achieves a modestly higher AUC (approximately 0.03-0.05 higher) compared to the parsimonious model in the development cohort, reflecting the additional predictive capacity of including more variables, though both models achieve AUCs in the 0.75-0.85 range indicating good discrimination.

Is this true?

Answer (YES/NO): NO